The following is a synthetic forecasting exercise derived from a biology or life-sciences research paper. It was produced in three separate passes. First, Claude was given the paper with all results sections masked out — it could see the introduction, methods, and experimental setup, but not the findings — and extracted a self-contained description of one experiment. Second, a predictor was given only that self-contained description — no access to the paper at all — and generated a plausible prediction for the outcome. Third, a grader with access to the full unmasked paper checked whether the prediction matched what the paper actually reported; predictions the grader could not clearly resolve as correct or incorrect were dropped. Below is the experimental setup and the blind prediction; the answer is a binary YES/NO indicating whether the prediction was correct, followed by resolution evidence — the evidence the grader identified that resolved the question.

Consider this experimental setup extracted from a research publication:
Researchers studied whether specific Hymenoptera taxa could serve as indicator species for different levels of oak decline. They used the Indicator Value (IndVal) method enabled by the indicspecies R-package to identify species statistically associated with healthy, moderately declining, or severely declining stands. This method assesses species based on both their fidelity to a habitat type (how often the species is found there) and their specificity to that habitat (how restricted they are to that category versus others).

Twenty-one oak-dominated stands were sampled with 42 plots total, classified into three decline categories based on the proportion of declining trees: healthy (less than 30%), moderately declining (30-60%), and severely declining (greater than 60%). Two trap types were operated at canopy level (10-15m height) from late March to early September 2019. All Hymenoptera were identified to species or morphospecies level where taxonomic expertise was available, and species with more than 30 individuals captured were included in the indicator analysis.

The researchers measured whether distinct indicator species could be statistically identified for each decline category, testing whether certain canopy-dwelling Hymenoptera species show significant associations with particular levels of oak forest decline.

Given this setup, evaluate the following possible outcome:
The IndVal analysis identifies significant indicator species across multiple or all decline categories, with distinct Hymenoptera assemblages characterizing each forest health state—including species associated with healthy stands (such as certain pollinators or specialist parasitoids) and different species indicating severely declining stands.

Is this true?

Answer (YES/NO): NO